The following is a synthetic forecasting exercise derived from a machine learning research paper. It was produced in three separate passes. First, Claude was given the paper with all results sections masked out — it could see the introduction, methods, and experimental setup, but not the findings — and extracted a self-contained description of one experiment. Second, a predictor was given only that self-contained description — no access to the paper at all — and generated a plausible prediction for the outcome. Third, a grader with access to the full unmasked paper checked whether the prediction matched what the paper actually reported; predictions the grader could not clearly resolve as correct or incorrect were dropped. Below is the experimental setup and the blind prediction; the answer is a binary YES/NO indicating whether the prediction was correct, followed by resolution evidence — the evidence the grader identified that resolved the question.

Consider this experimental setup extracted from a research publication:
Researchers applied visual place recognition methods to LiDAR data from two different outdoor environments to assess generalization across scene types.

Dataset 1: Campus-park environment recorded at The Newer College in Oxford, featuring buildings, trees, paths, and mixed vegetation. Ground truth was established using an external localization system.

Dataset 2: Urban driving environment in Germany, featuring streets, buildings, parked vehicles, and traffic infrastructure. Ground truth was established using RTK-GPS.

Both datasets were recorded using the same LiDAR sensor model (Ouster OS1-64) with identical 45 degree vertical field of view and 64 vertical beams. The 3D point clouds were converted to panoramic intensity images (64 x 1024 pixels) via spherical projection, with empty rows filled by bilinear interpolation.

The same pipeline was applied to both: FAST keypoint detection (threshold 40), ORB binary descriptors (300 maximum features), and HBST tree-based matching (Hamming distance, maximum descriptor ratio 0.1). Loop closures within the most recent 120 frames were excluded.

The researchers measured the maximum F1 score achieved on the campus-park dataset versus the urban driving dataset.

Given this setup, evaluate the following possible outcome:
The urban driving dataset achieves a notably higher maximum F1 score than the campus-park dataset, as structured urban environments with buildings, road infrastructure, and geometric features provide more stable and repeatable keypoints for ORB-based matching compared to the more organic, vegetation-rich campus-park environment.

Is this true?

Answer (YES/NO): NO